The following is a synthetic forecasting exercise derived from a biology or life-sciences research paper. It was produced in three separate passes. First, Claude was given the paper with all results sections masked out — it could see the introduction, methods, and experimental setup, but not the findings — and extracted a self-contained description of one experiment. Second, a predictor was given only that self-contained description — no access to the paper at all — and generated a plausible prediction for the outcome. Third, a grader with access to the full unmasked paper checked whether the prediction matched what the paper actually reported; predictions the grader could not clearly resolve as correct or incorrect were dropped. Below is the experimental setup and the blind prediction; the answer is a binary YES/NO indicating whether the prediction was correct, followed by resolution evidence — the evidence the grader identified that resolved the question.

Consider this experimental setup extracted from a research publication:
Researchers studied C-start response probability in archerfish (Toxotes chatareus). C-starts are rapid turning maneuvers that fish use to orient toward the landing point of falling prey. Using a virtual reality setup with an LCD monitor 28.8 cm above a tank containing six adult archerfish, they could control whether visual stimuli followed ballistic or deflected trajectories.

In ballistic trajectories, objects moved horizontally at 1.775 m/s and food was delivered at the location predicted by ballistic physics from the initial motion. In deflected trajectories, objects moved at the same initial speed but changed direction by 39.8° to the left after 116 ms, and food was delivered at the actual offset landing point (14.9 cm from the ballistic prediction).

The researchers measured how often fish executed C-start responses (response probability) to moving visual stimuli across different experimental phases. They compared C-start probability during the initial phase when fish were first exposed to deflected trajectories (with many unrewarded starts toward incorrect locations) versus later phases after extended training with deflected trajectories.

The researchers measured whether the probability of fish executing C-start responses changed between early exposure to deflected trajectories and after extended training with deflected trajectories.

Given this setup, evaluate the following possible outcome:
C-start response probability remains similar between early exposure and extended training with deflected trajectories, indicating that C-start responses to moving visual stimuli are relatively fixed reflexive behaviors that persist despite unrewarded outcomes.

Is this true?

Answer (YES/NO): NO